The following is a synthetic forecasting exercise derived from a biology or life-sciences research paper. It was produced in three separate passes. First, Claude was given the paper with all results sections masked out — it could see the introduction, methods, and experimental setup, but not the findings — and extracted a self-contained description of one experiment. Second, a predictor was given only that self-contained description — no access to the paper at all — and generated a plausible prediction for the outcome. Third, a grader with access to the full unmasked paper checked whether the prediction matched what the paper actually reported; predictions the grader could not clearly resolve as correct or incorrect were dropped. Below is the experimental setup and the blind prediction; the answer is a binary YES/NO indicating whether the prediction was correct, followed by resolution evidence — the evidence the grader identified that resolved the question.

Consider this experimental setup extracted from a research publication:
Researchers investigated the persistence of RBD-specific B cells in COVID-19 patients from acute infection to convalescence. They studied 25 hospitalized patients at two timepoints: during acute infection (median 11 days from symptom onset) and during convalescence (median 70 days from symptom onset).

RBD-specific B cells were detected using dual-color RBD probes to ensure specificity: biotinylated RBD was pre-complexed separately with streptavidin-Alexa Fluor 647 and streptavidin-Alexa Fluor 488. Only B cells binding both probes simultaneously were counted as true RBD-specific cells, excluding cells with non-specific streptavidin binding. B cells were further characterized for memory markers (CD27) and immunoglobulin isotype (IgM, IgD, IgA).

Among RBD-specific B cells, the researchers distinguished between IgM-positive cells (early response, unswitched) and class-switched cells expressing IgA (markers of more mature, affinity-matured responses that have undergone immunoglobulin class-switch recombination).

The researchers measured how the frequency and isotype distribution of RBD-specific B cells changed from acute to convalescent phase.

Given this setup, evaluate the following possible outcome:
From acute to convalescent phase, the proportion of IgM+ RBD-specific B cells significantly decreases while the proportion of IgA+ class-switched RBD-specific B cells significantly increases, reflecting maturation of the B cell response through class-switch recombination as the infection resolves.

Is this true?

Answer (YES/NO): NO